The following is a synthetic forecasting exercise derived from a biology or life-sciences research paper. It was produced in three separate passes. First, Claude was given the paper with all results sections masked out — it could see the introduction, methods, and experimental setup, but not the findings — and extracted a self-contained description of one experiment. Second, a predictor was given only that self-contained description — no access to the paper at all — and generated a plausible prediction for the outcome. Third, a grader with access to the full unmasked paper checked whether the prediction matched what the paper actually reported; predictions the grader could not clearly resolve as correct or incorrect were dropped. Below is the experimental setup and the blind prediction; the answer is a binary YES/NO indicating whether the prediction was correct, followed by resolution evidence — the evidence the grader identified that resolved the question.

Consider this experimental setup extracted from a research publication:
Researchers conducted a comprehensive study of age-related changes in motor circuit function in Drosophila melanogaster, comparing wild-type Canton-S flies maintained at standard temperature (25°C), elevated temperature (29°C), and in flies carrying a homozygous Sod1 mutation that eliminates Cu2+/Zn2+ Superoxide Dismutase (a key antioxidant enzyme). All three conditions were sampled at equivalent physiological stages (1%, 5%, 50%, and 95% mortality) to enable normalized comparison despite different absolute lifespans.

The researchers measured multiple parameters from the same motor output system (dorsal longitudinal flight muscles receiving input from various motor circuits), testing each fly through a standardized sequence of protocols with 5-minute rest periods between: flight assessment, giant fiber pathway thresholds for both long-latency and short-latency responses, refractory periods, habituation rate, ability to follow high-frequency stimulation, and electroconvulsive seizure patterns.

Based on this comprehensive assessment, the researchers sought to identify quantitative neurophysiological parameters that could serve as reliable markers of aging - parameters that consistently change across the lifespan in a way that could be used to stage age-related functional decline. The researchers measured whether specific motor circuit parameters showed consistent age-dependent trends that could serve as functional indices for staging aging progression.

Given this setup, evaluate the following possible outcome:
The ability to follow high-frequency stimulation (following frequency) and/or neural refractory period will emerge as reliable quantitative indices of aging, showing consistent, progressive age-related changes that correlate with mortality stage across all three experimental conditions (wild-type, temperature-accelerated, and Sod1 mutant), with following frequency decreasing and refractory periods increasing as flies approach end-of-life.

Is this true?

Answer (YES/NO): NO